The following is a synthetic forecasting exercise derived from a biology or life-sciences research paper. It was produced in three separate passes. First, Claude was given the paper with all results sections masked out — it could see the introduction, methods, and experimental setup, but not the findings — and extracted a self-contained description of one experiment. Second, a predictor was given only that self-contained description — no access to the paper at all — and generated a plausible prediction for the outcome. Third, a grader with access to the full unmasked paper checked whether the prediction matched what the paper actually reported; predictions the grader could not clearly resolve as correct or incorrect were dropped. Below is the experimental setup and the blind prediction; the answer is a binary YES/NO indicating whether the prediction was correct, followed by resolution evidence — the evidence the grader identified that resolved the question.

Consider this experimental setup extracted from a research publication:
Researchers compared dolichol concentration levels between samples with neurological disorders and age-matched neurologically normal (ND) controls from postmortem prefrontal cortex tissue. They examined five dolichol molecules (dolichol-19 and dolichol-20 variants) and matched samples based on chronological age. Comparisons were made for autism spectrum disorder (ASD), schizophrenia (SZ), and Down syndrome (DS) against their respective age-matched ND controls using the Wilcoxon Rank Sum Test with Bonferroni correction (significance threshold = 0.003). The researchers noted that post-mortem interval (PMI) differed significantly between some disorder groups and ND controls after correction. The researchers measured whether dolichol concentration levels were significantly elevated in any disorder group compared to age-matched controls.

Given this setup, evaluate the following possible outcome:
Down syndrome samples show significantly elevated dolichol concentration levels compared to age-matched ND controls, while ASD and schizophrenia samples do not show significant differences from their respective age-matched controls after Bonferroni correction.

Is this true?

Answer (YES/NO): NO